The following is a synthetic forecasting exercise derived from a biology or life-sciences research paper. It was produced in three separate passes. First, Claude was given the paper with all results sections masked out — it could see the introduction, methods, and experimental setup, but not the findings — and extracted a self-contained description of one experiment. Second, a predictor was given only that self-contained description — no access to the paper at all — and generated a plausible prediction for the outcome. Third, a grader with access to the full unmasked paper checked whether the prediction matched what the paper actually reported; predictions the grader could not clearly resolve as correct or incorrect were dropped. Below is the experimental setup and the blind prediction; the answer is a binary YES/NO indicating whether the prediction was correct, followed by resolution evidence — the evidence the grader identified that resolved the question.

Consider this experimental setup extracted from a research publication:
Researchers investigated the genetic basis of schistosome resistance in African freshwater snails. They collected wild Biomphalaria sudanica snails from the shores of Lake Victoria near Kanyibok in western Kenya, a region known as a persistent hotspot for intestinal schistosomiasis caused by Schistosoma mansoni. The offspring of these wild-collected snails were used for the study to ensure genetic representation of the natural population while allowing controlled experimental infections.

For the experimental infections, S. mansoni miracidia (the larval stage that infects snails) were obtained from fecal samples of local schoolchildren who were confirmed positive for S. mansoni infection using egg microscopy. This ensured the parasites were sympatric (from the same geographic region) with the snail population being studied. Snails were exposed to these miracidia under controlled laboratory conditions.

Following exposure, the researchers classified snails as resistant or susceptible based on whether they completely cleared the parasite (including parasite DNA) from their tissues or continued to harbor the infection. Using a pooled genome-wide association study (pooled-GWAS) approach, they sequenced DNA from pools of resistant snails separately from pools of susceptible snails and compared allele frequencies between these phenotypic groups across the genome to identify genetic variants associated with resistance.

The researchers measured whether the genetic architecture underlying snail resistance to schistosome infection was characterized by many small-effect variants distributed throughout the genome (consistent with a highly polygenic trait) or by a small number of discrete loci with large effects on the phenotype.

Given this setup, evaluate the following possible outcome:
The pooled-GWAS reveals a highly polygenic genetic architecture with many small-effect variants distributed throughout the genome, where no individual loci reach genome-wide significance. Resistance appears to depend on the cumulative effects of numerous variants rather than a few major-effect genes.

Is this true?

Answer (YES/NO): NO